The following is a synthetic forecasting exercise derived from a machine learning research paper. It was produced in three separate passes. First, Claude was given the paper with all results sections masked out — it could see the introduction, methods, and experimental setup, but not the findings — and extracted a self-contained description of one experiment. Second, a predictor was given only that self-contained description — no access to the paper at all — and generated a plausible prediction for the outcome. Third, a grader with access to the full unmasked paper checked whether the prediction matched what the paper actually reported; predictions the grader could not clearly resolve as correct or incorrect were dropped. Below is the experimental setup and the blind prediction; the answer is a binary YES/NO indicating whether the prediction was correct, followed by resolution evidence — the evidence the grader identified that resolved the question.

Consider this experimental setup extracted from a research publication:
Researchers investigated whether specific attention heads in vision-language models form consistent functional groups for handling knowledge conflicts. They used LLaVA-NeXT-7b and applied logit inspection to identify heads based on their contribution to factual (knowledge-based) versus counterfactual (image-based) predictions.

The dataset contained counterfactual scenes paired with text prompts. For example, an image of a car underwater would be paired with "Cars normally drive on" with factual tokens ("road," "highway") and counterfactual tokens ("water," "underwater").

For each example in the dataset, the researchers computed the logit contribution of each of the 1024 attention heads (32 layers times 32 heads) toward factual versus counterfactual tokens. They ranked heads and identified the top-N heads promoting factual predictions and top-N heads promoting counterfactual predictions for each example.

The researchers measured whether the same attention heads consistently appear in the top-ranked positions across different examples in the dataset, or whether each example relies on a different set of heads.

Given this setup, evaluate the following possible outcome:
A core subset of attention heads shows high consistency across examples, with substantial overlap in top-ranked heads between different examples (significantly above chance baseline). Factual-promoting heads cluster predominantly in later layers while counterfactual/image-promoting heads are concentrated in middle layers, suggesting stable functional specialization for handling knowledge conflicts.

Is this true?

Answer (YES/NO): NO